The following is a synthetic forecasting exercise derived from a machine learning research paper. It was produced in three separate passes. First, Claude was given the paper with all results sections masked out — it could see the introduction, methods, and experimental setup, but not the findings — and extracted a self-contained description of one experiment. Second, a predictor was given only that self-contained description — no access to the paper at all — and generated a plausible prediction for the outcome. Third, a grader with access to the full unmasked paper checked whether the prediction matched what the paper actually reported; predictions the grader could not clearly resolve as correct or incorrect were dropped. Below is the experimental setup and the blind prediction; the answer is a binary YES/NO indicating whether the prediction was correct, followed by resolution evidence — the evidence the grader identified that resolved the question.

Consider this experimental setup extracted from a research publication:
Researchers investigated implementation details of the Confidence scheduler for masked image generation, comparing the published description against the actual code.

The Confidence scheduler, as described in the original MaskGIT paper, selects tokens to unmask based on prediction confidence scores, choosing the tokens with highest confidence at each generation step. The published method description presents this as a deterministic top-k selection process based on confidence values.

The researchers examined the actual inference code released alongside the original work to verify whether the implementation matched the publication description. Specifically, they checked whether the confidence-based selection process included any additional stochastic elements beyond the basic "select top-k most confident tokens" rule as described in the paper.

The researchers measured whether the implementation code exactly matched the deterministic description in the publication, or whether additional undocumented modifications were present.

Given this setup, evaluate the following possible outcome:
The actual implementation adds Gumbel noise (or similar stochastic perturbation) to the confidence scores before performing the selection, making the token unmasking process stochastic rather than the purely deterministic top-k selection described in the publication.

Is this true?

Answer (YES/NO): YES